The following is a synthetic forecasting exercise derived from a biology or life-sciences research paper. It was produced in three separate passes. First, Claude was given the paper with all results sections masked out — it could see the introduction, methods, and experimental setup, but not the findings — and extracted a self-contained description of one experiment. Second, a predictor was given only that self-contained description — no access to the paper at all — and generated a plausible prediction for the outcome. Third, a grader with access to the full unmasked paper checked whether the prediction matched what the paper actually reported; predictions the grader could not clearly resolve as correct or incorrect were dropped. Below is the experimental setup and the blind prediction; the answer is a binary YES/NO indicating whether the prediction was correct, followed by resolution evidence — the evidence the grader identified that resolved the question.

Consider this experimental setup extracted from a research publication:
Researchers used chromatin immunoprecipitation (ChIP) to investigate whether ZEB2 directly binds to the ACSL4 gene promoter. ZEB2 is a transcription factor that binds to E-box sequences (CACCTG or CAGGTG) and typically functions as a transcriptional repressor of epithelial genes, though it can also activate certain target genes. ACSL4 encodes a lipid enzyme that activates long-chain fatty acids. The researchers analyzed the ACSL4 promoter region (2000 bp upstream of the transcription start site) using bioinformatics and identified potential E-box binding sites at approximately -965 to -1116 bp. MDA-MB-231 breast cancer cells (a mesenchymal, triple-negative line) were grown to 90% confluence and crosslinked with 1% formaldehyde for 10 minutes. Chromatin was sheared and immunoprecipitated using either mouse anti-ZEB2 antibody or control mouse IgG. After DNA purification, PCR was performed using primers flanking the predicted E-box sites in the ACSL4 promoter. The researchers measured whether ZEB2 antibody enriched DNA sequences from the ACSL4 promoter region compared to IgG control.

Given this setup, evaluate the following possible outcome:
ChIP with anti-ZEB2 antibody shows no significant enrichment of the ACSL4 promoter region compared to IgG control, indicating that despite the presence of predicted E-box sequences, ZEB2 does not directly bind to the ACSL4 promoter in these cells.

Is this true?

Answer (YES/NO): NO